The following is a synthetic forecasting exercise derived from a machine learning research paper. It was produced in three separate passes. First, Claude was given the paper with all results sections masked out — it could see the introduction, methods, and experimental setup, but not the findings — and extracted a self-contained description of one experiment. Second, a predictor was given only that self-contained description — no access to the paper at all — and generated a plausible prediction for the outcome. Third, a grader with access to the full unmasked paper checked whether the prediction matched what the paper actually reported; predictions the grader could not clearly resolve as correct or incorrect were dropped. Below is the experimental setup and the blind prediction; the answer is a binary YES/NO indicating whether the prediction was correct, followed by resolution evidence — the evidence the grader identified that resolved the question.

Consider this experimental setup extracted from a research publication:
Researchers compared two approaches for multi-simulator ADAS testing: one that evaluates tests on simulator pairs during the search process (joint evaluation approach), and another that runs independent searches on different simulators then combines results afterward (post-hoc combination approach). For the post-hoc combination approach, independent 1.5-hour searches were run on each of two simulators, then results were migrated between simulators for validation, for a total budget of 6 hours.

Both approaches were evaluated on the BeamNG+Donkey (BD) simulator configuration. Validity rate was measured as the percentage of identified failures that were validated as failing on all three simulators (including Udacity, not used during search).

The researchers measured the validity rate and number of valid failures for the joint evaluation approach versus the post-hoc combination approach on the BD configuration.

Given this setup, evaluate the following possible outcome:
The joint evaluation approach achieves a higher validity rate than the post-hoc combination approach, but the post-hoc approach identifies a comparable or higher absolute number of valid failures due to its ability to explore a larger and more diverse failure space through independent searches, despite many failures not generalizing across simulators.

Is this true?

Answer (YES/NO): NO